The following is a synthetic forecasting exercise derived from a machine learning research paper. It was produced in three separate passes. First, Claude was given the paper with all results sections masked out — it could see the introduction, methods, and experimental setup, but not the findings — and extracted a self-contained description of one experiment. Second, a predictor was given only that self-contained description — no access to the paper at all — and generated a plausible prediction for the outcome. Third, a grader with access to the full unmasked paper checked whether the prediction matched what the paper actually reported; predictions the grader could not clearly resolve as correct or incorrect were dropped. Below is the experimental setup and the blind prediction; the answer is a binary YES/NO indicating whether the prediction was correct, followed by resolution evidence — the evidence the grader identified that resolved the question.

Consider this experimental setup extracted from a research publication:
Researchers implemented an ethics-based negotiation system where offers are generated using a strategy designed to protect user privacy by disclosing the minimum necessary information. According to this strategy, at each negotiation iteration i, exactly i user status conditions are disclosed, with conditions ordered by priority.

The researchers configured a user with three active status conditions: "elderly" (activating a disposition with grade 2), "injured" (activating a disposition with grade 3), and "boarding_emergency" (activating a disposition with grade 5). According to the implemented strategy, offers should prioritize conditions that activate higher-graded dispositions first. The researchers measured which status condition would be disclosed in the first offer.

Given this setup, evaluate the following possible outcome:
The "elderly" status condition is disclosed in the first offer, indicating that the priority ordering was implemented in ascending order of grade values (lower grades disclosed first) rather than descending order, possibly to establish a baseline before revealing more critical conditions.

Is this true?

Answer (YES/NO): NO